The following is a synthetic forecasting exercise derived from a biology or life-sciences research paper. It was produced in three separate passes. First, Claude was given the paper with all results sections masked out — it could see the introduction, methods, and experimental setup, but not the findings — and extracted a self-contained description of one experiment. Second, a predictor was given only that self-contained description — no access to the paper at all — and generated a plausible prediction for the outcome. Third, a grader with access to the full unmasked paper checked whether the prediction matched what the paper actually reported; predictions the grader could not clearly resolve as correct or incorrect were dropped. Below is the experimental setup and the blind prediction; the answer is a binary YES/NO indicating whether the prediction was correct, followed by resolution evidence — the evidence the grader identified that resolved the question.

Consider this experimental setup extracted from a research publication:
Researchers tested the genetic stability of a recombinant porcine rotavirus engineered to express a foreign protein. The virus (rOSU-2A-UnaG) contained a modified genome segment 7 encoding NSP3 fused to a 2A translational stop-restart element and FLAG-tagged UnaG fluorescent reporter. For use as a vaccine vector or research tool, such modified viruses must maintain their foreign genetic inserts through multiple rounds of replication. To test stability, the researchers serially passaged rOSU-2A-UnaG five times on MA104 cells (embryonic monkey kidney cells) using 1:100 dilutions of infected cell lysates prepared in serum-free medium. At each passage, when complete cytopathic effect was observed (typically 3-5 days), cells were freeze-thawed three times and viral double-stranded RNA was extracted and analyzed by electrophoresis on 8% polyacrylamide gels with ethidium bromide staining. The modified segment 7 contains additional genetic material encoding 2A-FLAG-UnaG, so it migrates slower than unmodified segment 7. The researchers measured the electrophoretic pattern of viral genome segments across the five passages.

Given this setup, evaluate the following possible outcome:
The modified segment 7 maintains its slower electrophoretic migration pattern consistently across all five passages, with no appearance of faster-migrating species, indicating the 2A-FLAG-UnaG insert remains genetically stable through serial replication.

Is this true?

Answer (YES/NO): YES